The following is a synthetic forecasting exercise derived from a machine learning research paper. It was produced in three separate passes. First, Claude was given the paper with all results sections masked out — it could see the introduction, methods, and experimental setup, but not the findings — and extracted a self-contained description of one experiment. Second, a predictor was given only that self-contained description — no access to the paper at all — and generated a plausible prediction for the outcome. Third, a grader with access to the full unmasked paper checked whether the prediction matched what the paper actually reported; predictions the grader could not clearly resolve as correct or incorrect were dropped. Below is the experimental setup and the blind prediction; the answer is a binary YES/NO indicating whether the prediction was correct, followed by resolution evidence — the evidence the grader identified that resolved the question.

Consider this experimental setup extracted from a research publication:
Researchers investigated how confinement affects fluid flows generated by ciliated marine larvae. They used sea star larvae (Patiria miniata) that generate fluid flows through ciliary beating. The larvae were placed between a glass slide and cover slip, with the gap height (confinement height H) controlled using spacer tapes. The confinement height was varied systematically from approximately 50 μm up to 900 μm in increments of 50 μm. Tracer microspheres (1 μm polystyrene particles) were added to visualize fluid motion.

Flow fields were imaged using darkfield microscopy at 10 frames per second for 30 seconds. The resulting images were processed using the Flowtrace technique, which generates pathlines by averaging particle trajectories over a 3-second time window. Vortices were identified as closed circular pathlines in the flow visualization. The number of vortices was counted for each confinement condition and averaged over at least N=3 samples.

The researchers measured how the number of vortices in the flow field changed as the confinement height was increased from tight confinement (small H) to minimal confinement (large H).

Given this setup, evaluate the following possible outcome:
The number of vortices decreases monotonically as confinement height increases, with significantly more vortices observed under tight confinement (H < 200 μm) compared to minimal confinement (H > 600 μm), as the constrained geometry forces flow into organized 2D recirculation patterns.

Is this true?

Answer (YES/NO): YES